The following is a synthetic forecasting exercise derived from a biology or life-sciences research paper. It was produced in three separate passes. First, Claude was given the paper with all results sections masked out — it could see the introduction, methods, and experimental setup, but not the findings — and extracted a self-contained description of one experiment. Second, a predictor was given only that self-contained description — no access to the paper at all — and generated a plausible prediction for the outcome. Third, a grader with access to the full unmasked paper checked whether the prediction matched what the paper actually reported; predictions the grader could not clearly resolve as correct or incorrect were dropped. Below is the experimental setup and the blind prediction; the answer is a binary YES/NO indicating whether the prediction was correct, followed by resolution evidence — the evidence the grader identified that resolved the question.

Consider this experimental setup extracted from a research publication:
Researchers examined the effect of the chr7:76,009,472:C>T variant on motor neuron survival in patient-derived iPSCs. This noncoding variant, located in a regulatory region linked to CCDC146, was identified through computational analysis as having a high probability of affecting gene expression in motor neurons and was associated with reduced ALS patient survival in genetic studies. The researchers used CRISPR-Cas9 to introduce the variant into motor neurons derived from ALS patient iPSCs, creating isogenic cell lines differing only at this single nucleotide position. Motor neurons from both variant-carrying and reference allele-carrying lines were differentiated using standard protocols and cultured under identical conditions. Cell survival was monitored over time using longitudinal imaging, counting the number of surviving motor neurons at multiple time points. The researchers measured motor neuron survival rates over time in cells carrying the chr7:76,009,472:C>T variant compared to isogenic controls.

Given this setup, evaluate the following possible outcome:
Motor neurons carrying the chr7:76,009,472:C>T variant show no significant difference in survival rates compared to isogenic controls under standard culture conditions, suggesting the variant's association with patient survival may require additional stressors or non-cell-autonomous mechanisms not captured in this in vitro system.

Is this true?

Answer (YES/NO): NO